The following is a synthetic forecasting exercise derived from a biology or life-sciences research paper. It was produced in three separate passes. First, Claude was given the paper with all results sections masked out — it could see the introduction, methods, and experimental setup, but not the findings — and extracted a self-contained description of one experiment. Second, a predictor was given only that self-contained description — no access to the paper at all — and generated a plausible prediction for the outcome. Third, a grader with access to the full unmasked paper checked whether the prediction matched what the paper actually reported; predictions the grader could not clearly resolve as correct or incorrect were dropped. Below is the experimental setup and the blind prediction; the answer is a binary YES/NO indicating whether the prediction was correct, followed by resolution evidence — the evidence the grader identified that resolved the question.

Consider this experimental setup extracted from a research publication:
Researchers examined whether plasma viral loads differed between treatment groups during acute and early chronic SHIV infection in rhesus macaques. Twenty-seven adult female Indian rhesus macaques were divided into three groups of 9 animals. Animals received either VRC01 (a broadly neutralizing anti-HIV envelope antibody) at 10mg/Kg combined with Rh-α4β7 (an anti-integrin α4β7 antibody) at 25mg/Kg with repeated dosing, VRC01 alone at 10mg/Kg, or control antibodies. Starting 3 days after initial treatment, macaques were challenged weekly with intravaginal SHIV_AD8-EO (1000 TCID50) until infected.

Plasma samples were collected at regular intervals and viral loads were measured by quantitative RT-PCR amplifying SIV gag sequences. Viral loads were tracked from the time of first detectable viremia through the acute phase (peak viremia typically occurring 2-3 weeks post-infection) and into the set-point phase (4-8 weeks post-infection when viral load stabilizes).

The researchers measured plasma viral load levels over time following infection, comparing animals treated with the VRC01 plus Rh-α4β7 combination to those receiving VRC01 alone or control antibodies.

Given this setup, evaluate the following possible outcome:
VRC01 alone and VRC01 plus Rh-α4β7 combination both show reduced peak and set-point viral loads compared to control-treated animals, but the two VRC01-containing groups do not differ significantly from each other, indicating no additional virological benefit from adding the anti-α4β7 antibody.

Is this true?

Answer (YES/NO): NO